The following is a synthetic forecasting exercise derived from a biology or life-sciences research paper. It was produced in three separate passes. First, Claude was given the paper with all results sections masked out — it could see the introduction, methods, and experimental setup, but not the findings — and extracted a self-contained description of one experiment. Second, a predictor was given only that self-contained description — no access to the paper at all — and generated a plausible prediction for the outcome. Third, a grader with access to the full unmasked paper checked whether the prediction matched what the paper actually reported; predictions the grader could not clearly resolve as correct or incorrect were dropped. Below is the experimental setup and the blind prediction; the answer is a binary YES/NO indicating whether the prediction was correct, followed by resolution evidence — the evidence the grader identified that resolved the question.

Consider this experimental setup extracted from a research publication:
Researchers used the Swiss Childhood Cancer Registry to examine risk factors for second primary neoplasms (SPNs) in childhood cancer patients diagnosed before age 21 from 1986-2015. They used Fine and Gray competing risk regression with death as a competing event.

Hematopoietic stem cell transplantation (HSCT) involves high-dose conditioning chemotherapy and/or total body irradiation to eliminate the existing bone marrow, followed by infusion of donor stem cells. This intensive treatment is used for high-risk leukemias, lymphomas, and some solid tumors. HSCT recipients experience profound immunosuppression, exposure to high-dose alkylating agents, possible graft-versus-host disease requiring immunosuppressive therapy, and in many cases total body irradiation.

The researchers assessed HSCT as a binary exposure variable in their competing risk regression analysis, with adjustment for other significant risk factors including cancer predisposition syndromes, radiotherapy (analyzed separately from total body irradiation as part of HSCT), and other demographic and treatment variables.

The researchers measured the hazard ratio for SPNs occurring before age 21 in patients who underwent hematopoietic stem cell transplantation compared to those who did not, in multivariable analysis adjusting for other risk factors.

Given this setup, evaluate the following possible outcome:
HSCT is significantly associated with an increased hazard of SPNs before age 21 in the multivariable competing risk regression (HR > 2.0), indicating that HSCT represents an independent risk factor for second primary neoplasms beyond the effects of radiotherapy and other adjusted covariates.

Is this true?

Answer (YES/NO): NO